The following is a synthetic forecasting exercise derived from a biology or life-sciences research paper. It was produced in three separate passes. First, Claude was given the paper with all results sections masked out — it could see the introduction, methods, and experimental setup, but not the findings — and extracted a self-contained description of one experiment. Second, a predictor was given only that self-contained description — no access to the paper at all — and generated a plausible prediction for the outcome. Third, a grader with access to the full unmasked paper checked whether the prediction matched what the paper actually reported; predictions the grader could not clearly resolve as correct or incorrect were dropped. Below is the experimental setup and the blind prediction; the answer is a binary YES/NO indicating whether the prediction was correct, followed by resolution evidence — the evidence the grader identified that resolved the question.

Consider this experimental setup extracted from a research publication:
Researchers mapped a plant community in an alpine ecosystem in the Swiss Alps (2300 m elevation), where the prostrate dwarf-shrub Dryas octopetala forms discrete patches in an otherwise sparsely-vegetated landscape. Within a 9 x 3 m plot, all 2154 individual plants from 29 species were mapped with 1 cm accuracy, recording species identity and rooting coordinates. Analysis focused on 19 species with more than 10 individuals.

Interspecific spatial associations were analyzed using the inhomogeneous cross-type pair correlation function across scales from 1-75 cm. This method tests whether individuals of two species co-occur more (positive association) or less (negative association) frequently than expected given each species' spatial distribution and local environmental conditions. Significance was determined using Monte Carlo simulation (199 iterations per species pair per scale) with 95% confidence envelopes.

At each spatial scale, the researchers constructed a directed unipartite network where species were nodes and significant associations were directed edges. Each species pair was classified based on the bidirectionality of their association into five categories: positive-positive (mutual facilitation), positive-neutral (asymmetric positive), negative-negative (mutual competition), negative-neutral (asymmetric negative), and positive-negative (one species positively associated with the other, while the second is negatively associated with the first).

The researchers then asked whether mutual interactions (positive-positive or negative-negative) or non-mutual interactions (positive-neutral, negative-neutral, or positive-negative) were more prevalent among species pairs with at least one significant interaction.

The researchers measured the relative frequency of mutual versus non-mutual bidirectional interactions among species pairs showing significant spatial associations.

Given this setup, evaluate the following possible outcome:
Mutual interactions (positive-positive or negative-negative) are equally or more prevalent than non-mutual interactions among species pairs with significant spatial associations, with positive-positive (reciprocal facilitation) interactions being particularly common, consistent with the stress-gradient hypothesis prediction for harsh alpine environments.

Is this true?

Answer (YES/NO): NO